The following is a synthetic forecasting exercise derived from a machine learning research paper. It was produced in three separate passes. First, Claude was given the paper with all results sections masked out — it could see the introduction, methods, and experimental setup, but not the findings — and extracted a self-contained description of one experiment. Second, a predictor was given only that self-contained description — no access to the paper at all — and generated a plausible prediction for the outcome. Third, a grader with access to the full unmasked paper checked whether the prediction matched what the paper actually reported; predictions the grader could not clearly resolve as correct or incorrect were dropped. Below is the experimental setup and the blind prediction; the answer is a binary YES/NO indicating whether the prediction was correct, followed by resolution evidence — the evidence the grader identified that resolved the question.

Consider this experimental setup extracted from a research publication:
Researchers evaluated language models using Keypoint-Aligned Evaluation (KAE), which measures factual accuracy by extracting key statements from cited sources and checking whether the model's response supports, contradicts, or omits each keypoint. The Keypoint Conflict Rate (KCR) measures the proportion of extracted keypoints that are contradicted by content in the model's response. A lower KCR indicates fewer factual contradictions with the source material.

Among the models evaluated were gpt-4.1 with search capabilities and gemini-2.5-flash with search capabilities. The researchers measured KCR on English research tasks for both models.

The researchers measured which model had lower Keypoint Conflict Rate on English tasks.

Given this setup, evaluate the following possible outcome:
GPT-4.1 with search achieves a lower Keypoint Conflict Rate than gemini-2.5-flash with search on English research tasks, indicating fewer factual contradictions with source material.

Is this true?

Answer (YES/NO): YES